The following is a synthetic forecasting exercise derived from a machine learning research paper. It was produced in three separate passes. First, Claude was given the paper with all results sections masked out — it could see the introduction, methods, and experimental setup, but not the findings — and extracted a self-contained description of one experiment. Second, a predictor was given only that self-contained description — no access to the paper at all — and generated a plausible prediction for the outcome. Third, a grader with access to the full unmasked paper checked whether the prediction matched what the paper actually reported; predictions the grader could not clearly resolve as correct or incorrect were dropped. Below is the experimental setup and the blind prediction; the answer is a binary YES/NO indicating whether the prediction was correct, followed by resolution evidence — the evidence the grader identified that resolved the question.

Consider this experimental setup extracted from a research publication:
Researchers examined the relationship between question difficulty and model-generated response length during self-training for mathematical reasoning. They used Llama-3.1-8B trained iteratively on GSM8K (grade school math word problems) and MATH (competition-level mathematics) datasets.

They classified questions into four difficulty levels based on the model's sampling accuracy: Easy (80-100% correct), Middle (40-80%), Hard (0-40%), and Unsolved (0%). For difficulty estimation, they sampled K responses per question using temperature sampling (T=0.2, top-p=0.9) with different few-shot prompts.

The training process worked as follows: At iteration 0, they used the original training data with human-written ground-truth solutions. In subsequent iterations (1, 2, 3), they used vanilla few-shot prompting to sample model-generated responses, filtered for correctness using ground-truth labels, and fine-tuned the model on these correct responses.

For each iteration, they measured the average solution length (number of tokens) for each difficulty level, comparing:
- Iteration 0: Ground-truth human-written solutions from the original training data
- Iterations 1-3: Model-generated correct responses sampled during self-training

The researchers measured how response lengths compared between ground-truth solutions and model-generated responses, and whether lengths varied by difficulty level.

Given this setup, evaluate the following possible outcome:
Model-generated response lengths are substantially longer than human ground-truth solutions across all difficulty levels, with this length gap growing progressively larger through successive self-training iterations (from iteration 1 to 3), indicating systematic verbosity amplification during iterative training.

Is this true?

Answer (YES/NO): NO